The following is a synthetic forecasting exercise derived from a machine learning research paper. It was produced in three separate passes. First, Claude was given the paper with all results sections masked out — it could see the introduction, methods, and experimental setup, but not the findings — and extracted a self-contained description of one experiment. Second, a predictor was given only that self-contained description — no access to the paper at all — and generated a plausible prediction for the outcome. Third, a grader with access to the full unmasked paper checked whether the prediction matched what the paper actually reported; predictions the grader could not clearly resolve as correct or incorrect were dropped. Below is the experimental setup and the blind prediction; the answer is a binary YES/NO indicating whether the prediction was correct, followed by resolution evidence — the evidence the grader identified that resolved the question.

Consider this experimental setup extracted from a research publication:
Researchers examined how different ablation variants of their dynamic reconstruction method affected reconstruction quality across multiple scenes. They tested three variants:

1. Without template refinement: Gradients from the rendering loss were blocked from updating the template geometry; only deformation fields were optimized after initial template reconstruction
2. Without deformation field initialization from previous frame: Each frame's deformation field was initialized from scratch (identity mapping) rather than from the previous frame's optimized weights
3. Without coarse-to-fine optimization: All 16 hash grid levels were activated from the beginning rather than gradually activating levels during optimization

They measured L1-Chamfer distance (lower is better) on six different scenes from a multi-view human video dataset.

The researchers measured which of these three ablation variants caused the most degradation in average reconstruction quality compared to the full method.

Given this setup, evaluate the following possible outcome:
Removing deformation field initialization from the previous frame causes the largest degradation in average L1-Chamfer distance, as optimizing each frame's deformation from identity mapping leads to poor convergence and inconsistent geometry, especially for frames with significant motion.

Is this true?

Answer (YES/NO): NO